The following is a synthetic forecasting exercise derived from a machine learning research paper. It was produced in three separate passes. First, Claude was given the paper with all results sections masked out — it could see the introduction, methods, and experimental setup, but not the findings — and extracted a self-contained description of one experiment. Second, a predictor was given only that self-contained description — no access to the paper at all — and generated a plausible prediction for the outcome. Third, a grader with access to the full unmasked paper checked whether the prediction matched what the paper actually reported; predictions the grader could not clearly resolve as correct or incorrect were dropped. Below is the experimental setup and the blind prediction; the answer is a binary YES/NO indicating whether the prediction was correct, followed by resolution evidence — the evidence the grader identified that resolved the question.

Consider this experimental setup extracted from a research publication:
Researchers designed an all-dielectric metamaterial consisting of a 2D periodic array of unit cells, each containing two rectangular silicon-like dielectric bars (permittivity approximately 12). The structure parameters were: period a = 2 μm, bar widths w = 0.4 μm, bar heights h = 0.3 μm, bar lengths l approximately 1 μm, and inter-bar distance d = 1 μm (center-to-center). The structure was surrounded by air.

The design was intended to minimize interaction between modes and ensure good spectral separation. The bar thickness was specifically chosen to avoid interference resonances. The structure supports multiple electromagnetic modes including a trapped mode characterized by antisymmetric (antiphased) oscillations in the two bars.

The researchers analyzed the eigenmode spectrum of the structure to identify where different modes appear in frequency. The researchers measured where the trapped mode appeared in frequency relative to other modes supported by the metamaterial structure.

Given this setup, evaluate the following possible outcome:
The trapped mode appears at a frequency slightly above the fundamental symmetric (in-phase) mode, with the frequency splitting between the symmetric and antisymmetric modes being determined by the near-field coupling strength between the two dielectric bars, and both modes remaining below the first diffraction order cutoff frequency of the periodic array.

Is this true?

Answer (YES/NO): NO